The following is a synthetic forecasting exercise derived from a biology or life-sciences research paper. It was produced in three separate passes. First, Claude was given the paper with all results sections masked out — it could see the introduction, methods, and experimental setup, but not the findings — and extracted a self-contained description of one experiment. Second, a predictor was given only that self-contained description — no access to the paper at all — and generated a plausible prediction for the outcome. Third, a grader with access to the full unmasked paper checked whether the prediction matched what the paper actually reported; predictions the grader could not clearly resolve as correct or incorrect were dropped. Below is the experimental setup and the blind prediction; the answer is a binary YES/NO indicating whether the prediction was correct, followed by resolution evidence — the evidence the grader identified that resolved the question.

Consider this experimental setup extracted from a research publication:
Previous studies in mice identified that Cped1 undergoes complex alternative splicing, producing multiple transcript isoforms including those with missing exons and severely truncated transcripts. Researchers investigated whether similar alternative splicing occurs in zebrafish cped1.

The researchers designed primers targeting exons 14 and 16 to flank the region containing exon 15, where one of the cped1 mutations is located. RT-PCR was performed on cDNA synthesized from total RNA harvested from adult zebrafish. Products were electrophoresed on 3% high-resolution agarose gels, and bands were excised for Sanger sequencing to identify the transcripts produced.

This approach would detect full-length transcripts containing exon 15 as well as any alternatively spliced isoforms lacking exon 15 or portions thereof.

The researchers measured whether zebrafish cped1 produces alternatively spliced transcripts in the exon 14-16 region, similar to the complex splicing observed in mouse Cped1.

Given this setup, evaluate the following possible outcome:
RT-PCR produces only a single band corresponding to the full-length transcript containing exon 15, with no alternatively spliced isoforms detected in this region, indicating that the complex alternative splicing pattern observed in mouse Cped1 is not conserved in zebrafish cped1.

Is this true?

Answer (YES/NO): YES